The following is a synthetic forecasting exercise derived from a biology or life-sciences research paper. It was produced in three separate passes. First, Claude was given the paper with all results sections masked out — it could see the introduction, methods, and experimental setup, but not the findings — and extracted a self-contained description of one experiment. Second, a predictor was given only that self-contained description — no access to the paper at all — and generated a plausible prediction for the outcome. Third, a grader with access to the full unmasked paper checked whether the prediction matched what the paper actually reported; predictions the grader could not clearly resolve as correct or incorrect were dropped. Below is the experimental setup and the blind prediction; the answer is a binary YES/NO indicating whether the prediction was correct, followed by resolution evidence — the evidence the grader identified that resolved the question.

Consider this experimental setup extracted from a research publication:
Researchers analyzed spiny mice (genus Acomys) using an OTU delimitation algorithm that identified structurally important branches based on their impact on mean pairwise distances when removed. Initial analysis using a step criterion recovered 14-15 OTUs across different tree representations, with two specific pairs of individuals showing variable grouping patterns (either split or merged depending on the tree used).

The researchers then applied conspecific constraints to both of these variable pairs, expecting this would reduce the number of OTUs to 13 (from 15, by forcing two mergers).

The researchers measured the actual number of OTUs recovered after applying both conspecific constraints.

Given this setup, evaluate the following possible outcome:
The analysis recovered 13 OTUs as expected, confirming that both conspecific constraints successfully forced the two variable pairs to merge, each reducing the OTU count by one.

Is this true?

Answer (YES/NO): NO